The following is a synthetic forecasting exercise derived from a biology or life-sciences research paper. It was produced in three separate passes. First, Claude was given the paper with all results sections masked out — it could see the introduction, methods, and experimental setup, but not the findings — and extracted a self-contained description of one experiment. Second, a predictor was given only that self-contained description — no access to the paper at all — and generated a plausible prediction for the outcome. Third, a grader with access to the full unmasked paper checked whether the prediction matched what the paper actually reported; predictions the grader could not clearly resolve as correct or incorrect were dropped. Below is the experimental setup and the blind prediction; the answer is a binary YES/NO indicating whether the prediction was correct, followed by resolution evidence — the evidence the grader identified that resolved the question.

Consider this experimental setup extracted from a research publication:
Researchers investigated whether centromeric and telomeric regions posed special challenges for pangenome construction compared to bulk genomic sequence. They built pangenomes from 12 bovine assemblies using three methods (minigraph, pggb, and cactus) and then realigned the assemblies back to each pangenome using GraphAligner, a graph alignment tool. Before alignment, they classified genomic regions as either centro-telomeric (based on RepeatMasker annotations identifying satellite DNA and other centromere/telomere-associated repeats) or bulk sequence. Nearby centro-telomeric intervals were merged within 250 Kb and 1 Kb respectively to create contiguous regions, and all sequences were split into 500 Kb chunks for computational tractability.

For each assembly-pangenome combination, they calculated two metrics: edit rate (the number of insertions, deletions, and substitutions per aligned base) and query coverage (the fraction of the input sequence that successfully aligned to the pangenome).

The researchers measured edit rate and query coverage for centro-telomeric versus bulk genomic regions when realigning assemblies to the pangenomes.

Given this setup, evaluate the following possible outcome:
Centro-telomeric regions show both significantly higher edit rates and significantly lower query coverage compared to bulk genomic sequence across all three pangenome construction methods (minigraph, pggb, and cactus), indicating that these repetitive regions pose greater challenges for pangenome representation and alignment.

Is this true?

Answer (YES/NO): YES